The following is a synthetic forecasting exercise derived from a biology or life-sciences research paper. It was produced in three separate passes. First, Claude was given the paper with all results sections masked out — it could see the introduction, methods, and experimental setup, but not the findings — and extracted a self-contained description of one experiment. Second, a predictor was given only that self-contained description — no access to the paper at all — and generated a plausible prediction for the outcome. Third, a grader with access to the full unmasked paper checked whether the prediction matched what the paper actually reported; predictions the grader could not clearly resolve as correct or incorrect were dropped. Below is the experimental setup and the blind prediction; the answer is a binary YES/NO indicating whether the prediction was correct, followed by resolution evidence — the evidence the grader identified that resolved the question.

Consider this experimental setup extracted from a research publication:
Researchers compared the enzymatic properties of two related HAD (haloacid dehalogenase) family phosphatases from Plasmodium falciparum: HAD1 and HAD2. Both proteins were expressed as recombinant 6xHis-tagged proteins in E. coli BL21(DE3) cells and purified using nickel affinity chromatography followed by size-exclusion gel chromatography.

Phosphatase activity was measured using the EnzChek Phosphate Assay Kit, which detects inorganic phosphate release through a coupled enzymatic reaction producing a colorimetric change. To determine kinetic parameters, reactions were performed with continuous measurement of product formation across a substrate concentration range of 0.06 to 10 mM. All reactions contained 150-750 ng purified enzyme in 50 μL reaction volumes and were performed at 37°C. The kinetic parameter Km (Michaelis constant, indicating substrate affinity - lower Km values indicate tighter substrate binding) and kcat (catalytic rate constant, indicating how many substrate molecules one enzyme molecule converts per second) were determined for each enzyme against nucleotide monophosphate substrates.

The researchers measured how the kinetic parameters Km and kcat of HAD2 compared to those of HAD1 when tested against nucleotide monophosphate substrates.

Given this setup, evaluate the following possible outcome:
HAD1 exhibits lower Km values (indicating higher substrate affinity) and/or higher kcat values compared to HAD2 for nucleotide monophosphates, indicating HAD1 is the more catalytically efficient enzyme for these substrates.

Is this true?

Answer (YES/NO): NO